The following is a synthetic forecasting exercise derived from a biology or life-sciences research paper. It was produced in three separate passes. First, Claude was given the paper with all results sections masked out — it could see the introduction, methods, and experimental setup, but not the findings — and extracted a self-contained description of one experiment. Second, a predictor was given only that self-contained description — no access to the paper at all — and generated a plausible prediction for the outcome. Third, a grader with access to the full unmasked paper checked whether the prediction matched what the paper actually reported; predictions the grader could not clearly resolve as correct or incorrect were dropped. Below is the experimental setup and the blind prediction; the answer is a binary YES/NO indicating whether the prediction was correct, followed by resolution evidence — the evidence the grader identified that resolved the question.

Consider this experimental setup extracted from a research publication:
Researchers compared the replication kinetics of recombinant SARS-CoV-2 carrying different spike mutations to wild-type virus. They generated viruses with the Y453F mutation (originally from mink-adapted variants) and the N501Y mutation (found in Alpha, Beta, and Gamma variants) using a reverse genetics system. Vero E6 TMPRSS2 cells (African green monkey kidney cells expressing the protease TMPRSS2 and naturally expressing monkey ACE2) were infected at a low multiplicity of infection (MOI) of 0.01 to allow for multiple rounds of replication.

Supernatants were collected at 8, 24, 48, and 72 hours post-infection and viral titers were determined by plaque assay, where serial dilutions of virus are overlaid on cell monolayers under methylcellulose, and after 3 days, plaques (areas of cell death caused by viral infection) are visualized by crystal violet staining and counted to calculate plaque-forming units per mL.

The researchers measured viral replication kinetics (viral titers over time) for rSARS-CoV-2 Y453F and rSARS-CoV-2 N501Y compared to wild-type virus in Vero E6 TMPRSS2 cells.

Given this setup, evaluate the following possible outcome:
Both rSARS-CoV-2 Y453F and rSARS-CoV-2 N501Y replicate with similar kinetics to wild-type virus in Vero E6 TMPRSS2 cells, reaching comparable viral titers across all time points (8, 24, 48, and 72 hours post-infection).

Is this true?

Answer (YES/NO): NO